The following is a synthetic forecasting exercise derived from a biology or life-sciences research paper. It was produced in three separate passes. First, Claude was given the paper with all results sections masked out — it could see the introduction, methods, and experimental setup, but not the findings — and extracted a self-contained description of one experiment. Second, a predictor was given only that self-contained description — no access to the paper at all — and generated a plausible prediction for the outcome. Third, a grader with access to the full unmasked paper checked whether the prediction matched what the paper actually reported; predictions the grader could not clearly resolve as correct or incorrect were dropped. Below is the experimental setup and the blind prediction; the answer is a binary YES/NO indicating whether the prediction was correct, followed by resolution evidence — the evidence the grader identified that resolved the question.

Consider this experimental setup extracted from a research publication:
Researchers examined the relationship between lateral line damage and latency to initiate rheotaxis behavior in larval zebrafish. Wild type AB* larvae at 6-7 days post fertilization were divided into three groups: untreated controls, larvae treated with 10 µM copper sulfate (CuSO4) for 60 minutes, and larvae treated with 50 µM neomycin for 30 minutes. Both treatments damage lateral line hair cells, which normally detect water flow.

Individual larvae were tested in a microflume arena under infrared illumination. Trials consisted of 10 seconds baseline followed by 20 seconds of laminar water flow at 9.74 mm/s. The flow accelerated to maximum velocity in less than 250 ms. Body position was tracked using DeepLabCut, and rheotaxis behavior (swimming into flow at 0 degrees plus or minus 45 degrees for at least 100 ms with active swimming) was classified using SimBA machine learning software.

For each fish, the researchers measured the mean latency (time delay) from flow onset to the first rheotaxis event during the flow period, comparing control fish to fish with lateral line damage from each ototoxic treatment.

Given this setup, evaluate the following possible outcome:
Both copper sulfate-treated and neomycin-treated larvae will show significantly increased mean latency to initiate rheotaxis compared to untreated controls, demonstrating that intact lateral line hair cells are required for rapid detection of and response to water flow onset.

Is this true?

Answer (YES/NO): NO